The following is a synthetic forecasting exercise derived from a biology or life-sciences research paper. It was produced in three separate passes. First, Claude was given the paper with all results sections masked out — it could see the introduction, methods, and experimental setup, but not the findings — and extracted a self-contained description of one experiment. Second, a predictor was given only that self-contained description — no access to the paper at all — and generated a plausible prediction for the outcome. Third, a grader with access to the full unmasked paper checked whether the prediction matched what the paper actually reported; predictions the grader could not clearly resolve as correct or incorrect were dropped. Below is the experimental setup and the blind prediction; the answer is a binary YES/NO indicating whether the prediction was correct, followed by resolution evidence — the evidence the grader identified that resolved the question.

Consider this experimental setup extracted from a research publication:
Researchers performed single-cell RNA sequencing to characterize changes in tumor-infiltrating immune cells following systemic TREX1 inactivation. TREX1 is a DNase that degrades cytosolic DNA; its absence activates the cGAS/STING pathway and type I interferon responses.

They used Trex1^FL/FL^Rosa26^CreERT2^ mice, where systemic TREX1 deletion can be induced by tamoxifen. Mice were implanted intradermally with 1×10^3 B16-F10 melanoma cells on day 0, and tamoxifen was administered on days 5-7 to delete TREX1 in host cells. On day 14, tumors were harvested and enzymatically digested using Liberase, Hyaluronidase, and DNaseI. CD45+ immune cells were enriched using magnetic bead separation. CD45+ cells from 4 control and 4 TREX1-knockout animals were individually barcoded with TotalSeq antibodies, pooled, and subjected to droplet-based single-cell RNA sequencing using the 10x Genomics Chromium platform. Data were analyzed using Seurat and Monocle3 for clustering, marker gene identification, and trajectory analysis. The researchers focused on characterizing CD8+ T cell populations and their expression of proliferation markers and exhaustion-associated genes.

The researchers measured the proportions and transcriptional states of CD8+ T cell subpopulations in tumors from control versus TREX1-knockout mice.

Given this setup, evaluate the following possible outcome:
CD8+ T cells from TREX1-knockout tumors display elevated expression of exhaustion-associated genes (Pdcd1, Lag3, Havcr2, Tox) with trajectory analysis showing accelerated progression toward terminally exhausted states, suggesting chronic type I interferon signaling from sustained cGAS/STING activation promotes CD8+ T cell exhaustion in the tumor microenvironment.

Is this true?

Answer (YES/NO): NO